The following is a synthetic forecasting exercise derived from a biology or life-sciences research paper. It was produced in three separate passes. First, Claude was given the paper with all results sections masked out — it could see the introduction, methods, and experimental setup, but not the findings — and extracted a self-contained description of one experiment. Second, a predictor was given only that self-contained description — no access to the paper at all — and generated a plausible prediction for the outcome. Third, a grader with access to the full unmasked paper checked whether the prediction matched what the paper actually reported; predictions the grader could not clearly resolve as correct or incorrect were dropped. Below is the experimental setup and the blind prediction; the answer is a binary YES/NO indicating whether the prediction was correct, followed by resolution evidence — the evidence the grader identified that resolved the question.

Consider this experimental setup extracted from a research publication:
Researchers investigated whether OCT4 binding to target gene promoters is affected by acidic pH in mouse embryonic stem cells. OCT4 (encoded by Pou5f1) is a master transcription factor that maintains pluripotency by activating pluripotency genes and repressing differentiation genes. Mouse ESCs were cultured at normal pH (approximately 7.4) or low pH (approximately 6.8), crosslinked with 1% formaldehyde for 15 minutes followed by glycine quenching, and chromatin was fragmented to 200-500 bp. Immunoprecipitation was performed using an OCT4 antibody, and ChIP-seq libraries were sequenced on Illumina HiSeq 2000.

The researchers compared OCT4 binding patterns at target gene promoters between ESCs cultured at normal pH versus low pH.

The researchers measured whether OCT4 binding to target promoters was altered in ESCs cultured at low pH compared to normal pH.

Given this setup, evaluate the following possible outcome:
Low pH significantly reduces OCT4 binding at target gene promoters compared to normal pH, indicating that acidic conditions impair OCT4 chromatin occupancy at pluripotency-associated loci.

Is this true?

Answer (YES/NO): NO